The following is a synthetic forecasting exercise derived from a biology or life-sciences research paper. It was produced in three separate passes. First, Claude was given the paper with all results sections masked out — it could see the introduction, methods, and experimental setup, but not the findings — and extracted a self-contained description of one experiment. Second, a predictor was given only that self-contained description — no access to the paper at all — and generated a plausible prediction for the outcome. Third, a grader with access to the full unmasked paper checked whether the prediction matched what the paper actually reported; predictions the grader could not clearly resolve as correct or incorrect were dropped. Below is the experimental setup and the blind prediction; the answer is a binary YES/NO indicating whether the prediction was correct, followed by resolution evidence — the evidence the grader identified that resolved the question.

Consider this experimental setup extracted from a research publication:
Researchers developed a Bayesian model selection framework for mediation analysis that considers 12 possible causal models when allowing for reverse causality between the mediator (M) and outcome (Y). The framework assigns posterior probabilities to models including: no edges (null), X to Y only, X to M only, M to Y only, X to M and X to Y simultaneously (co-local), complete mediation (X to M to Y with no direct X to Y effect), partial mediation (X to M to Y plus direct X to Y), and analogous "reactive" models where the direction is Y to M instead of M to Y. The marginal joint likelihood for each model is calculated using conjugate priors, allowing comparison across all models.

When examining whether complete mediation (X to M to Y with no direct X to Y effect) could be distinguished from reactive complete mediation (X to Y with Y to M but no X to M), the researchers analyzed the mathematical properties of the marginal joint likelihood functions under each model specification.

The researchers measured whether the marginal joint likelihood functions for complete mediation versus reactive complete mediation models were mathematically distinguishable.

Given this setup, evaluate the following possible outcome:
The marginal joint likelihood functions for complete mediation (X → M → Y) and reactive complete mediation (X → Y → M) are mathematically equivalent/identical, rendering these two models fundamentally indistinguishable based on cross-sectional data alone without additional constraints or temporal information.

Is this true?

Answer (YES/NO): NO